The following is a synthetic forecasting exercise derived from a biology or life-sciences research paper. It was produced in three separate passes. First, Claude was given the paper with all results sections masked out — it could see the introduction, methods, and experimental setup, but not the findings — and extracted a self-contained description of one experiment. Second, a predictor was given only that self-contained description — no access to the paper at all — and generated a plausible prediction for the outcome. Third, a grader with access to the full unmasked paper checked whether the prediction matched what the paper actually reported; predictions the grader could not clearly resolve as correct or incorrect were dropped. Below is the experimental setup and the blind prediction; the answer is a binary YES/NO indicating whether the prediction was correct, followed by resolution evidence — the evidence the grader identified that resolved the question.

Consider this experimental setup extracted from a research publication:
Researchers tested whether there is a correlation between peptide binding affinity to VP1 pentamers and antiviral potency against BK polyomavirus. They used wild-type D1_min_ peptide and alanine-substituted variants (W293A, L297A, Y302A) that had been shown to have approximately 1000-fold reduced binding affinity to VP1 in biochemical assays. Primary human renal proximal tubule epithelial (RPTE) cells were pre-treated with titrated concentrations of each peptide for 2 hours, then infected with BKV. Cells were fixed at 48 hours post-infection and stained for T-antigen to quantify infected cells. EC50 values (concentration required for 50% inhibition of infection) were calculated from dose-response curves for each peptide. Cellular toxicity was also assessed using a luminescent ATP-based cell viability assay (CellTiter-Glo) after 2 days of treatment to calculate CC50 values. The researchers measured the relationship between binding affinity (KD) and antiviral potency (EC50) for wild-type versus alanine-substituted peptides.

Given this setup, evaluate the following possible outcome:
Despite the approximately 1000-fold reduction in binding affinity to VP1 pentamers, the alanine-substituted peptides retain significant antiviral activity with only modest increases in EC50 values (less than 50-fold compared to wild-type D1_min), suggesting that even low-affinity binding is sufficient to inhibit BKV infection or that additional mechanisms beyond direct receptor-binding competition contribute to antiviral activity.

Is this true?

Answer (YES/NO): NO